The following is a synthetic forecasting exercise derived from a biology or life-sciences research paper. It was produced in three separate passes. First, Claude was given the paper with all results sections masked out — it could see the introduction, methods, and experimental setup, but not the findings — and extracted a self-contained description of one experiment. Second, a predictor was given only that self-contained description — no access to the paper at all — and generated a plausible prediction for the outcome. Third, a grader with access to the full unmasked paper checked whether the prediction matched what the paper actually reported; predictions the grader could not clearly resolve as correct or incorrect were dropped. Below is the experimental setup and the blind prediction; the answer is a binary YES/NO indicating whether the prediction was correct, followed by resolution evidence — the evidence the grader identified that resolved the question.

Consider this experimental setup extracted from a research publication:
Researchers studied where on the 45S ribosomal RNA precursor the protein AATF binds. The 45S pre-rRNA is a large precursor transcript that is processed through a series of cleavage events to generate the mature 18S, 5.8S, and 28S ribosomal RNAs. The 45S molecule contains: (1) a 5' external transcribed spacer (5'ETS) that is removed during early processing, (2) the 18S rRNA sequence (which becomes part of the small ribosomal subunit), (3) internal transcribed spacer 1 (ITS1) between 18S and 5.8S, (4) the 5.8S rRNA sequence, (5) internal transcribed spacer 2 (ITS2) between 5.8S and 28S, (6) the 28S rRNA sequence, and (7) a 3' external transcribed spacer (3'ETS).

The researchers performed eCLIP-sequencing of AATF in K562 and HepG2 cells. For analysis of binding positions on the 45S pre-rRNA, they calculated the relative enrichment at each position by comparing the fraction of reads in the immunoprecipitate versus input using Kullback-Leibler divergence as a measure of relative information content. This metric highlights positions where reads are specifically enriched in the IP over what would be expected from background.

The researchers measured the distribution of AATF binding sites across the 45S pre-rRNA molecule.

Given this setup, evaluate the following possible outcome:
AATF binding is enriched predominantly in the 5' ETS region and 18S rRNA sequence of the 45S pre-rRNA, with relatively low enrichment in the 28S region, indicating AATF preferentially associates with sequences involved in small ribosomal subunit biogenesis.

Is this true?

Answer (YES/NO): NO